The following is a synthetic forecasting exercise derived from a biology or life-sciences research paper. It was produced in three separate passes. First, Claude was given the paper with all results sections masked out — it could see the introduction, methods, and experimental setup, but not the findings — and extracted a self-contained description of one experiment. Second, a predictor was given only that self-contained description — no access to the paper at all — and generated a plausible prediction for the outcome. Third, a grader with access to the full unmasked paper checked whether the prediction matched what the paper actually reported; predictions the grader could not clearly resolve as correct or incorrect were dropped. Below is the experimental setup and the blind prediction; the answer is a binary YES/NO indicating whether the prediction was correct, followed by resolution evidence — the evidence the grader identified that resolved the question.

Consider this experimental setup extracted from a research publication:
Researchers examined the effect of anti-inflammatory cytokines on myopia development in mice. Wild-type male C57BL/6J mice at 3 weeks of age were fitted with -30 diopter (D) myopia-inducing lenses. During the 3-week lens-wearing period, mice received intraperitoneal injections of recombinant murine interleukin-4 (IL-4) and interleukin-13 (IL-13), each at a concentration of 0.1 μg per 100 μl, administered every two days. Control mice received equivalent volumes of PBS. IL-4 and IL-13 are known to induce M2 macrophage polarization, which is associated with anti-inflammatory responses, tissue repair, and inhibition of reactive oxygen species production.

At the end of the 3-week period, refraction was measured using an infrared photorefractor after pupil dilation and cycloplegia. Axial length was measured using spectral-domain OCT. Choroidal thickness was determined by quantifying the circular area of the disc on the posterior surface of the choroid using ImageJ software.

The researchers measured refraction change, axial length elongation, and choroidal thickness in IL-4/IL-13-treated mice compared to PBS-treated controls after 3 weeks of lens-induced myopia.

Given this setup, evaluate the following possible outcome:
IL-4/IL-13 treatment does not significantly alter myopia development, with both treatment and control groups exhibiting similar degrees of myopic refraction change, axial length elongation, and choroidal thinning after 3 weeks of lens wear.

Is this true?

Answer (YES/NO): NO